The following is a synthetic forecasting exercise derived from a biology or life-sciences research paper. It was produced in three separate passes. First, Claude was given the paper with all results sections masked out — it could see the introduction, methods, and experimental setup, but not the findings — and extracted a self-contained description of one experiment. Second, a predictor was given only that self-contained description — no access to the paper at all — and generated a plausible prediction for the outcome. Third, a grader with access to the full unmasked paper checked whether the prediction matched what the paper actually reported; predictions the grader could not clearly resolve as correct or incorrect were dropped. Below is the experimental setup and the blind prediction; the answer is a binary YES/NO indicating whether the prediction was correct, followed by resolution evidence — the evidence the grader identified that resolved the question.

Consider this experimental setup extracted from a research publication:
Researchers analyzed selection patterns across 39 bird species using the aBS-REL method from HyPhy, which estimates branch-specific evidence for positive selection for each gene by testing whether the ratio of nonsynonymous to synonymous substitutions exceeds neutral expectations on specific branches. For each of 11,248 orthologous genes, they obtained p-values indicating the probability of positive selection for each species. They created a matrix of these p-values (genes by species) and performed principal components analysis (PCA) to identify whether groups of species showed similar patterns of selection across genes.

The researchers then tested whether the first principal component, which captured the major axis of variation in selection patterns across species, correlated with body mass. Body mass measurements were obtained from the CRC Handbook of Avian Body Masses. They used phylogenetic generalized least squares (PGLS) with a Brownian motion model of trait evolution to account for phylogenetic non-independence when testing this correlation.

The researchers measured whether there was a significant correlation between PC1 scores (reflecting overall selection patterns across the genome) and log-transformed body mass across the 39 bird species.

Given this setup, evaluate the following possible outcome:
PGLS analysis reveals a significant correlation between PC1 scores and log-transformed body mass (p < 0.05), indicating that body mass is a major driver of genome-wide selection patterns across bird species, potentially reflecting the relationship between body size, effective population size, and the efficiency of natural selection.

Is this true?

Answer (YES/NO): NO